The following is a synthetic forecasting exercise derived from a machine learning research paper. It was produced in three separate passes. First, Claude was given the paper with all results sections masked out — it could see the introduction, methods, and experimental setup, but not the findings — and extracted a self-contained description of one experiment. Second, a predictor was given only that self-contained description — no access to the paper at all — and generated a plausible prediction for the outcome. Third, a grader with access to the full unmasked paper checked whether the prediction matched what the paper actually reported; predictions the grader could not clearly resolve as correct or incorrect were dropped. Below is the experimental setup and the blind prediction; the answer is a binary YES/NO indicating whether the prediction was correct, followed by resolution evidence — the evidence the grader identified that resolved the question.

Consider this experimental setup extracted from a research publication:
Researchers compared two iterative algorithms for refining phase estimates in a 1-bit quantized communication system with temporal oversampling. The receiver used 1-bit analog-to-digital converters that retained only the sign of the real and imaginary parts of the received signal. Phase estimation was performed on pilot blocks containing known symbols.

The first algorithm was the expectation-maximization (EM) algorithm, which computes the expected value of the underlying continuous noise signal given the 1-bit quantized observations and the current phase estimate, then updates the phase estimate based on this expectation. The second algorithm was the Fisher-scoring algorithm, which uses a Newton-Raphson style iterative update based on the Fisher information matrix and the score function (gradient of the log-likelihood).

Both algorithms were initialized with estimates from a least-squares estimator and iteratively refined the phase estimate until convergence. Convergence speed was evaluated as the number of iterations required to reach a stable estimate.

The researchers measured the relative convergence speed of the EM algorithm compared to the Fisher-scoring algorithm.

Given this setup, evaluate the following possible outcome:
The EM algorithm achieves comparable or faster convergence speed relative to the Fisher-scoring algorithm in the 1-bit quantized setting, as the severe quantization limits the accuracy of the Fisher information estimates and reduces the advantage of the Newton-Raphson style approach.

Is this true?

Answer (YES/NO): NO